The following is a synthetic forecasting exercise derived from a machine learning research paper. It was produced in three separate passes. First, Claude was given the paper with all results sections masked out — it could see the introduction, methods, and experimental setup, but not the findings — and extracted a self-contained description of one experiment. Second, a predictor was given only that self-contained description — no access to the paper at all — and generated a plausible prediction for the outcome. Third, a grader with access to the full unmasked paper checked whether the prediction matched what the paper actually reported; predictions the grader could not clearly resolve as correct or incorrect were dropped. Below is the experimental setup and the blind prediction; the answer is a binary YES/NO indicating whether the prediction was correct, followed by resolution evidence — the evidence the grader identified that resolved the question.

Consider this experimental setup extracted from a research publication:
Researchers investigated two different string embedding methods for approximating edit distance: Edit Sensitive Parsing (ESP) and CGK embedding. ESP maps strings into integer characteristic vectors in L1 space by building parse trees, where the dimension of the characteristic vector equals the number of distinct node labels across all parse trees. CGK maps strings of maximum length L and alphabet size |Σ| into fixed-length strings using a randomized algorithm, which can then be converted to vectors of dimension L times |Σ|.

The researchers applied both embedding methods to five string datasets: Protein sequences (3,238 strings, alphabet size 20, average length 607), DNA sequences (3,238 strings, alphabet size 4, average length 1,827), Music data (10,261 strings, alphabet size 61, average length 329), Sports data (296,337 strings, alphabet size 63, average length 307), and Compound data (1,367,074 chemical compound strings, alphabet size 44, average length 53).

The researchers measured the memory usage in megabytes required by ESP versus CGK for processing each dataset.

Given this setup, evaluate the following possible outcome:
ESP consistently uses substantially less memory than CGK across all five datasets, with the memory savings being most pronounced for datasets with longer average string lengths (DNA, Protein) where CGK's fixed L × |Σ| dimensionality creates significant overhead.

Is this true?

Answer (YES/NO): NO